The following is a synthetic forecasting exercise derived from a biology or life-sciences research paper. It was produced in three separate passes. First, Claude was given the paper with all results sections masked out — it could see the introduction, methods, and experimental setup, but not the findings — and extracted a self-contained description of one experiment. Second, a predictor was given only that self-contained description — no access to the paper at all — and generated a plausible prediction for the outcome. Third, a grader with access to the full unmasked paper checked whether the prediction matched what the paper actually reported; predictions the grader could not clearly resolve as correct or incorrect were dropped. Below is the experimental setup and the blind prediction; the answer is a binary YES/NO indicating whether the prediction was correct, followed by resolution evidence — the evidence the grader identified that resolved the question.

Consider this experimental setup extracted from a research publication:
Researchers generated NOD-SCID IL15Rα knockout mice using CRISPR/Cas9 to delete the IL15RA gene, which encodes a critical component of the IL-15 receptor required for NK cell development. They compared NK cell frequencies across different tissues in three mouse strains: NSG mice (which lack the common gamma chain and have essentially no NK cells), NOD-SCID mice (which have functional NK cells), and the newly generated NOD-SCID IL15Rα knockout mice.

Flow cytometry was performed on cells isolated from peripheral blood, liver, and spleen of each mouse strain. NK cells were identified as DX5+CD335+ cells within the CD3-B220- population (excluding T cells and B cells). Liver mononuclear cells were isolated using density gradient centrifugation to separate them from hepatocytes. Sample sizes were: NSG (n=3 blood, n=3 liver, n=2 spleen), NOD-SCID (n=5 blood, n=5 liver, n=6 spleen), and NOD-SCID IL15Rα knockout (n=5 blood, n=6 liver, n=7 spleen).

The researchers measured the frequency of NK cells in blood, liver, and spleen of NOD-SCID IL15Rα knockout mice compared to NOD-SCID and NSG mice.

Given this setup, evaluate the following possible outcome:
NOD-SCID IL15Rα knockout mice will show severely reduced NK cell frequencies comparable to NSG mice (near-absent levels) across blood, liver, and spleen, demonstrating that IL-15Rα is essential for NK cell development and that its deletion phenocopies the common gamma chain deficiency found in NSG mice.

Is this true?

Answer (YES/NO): NO